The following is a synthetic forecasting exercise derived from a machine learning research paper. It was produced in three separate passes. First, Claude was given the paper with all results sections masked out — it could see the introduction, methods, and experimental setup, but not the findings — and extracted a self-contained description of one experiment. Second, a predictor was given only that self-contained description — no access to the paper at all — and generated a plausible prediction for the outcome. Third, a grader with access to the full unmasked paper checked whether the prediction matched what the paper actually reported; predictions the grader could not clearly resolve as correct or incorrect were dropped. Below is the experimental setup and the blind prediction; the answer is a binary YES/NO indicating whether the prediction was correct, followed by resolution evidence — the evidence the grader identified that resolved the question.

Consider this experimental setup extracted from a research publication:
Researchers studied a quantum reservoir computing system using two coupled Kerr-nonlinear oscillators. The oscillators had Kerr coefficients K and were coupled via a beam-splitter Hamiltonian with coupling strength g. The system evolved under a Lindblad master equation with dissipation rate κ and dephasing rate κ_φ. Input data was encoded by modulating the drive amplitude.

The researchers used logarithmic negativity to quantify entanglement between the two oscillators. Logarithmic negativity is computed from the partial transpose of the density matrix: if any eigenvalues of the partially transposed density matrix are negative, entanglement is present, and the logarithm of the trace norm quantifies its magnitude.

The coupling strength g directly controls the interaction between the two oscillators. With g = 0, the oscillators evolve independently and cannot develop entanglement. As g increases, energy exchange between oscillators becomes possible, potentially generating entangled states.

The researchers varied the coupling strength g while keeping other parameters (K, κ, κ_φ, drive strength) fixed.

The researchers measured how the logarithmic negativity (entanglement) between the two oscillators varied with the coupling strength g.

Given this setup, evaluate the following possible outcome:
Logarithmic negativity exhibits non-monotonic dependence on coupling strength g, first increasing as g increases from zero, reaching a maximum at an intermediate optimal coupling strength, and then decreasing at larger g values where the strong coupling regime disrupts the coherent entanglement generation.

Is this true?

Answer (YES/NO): YES